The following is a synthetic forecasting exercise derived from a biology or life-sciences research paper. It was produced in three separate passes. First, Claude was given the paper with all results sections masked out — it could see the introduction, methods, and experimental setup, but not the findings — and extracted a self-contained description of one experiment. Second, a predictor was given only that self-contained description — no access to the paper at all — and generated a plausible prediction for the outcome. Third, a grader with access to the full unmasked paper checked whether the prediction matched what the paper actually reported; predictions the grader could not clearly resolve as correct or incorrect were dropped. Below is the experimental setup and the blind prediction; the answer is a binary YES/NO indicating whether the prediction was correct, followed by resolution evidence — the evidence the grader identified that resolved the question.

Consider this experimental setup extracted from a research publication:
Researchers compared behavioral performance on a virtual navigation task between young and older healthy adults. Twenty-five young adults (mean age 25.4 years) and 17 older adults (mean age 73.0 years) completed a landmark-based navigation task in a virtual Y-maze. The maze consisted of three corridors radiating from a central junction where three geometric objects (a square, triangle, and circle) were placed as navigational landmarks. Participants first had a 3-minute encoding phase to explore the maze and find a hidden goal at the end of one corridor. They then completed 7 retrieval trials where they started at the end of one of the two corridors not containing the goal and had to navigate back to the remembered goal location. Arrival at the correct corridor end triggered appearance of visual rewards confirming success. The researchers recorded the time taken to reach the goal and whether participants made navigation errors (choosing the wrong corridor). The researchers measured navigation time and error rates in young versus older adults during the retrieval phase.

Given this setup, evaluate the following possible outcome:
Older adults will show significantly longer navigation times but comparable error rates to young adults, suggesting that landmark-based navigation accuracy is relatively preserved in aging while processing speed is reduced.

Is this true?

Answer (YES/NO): NO